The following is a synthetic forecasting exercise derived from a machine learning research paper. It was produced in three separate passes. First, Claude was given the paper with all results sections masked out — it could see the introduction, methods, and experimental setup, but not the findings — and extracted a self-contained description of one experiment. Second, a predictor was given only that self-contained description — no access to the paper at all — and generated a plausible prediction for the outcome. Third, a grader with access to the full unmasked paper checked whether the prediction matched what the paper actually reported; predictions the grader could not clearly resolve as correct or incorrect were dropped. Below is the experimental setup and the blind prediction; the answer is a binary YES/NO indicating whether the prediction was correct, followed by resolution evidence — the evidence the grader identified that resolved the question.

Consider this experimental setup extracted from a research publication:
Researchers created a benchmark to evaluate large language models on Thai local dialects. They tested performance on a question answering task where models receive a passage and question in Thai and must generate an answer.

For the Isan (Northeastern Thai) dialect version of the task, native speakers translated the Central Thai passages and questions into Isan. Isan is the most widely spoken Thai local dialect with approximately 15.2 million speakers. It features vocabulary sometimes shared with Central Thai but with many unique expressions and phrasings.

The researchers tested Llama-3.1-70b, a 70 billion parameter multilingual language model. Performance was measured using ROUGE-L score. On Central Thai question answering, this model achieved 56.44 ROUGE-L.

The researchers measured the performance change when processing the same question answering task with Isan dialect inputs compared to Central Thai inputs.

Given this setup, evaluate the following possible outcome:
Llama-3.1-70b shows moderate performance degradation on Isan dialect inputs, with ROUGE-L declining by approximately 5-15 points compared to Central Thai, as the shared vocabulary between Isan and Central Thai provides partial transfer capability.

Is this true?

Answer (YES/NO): NO